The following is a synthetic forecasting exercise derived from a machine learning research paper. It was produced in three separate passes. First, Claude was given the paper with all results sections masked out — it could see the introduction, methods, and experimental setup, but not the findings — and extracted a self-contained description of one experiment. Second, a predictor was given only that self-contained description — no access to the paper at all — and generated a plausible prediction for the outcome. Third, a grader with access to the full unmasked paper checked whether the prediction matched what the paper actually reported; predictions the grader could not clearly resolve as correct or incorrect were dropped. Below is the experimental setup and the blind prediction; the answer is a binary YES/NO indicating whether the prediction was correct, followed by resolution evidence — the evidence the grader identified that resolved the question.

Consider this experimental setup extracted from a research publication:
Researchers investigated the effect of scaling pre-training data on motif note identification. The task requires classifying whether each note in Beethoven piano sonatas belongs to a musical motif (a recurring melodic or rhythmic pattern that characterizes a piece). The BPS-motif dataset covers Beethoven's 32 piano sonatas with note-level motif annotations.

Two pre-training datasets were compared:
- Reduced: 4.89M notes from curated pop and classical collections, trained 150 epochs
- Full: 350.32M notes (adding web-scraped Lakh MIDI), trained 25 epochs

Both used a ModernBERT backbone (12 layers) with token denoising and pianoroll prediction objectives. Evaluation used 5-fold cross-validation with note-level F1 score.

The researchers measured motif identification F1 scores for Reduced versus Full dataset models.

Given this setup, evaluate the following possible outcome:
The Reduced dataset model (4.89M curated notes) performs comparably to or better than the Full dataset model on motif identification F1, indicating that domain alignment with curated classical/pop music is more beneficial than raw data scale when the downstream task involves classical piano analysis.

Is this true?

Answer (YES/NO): NO